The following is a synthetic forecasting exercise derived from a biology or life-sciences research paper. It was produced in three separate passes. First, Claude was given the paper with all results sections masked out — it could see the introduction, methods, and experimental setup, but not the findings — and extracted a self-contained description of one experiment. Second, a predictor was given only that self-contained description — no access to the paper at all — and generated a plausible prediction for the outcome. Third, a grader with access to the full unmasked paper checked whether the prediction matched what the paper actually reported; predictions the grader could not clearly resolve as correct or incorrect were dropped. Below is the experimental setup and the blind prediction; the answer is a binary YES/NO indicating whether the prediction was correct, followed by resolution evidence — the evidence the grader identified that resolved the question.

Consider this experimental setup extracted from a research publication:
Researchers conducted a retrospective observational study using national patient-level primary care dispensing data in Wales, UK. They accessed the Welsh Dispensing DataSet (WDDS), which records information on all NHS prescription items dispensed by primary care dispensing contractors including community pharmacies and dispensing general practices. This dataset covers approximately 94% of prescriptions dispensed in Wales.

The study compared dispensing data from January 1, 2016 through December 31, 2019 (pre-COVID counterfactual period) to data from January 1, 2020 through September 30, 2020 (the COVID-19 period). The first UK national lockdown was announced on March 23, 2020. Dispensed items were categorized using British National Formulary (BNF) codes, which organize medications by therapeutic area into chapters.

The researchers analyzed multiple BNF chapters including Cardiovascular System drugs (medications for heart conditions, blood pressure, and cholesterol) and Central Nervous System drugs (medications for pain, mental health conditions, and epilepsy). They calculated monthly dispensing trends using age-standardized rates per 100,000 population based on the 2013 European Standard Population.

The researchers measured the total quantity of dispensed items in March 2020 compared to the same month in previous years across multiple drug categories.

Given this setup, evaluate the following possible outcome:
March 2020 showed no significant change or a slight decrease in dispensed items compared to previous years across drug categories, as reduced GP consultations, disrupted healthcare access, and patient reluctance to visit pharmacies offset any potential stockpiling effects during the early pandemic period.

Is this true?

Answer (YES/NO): NO